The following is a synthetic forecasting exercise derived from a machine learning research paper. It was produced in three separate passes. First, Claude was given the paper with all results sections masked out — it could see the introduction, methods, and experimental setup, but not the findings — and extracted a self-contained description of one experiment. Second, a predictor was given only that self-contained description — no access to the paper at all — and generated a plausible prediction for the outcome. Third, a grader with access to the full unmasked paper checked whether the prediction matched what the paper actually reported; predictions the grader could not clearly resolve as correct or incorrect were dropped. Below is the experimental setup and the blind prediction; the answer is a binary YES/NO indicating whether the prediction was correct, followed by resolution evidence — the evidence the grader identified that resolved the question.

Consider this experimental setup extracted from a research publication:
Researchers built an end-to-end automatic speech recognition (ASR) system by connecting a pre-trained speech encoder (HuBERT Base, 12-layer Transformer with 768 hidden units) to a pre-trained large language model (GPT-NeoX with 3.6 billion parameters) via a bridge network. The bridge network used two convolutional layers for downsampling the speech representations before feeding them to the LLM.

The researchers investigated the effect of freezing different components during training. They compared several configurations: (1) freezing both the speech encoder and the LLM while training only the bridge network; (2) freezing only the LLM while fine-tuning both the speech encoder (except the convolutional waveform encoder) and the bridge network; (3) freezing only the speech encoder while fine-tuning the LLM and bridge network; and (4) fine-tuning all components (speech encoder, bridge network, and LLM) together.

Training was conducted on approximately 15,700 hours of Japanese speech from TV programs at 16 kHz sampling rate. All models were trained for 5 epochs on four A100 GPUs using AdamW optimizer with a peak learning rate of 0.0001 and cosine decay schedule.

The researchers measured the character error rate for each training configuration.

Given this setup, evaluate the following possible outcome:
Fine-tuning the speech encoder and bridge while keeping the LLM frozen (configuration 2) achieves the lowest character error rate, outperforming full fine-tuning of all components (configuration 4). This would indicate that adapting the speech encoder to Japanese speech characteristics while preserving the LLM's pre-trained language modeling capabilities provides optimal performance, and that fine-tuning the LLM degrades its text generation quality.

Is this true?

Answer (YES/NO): NO